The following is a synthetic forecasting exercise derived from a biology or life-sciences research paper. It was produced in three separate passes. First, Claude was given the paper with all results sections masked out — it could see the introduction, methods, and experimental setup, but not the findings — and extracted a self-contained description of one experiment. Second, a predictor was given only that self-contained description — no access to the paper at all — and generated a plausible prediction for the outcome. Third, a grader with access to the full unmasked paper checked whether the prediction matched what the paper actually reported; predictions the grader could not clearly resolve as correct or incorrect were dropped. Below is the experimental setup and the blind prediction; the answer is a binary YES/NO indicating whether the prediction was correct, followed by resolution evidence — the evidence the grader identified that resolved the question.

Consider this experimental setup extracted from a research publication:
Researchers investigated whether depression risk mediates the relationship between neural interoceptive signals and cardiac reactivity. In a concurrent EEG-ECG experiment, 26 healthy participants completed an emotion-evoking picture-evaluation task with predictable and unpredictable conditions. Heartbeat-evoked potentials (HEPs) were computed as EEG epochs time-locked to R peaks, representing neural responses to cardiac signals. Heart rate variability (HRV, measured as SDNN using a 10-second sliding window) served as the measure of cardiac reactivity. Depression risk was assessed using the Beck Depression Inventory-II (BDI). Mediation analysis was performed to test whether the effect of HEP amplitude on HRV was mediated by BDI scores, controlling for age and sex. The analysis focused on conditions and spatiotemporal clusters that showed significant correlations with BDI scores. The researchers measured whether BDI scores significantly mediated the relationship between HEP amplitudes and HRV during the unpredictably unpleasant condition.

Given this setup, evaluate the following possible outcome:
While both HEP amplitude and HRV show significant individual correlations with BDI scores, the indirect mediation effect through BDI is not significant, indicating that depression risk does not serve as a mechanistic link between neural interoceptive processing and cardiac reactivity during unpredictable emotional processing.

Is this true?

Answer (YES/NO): NO